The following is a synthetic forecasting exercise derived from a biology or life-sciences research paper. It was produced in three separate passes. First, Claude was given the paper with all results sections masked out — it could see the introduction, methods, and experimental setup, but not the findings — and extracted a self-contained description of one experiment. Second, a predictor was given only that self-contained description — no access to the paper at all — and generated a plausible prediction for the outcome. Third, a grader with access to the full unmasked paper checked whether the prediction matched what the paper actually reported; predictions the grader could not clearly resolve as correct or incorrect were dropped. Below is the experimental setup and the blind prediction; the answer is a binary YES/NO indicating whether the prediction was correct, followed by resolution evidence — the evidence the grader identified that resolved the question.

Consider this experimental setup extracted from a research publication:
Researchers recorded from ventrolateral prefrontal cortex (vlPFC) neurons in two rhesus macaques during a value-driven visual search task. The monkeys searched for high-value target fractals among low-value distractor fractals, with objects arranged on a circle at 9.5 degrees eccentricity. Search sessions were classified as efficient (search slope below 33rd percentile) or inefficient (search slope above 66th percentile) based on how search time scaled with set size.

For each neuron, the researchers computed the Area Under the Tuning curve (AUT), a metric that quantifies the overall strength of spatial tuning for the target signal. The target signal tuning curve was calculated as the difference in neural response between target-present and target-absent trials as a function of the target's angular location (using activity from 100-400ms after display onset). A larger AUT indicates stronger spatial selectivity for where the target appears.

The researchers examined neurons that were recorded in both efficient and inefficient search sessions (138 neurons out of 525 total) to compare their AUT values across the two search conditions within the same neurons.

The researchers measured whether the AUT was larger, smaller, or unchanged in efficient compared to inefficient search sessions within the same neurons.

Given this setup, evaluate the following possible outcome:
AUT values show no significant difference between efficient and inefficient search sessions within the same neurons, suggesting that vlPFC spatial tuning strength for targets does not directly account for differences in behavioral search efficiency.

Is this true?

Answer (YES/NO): NO